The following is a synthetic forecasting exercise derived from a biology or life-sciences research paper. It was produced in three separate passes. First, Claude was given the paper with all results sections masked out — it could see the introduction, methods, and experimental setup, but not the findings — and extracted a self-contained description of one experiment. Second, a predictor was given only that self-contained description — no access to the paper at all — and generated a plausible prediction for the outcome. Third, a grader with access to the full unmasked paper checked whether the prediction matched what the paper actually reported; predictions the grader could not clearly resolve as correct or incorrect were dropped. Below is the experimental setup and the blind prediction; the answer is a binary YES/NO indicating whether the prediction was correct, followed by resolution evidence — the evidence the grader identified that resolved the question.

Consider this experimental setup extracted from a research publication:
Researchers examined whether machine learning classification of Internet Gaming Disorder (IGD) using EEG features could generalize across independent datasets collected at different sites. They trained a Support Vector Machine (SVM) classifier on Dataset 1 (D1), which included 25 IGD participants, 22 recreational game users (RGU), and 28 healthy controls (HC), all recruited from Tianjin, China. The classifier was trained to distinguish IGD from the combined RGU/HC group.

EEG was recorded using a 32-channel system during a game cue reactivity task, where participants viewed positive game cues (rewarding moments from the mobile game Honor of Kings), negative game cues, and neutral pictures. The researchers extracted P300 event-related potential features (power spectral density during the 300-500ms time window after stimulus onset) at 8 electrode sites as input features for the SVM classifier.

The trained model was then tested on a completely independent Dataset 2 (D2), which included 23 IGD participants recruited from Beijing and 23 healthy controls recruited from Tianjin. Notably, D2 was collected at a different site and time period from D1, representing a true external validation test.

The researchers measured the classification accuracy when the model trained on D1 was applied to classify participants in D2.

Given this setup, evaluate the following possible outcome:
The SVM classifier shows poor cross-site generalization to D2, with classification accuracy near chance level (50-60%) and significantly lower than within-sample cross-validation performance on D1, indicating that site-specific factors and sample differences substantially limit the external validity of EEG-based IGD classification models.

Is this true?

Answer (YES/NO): NO